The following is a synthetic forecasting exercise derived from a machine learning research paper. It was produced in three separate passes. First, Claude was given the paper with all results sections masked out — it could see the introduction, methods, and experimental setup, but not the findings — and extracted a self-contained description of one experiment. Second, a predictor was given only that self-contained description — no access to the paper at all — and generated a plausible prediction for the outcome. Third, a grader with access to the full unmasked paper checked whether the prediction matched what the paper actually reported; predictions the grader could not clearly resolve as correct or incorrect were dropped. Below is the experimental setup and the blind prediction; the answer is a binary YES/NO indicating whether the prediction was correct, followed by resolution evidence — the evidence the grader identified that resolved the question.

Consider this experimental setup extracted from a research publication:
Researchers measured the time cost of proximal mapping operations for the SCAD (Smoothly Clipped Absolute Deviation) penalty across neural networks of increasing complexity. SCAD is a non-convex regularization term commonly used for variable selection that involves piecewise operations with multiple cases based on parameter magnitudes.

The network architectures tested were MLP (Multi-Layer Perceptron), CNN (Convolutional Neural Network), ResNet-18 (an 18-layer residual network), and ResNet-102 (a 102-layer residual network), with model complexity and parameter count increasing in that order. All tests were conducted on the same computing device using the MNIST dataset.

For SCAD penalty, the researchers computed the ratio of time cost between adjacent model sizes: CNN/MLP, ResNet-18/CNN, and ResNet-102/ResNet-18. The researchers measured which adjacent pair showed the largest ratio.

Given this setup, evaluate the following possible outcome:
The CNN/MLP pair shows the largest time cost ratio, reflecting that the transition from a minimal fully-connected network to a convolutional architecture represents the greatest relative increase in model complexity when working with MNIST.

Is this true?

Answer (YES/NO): NO